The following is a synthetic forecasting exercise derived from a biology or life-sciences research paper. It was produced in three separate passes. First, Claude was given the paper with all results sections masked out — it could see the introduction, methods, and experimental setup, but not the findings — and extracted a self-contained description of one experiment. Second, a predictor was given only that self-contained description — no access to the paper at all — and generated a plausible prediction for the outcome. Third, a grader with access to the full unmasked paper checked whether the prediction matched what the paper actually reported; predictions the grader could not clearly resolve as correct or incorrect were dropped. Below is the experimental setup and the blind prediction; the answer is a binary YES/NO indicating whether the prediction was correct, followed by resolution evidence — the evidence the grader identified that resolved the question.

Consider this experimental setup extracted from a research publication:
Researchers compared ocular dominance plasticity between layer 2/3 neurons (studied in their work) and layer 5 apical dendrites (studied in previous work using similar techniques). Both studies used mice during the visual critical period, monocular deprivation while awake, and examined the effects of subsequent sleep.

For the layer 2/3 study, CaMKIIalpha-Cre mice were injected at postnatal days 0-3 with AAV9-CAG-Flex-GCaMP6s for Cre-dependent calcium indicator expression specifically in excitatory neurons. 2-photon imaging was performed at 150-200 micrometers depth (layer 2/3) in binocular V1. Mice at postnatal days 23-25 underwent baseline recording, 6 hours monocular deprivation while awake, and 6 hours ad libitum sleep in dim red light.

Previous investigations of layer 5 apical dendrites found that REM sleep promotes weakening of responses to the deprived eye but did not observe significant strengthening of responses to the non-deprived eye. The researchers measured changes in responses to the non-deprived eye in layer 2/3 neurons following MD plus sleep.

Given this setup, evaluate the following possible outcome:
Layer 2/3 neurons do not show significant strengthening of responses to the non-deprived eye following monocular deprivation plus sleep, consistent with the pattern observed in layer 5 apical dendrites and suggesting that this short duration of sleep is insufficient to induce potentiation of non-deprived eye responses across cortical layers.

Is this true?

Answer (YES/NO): NO